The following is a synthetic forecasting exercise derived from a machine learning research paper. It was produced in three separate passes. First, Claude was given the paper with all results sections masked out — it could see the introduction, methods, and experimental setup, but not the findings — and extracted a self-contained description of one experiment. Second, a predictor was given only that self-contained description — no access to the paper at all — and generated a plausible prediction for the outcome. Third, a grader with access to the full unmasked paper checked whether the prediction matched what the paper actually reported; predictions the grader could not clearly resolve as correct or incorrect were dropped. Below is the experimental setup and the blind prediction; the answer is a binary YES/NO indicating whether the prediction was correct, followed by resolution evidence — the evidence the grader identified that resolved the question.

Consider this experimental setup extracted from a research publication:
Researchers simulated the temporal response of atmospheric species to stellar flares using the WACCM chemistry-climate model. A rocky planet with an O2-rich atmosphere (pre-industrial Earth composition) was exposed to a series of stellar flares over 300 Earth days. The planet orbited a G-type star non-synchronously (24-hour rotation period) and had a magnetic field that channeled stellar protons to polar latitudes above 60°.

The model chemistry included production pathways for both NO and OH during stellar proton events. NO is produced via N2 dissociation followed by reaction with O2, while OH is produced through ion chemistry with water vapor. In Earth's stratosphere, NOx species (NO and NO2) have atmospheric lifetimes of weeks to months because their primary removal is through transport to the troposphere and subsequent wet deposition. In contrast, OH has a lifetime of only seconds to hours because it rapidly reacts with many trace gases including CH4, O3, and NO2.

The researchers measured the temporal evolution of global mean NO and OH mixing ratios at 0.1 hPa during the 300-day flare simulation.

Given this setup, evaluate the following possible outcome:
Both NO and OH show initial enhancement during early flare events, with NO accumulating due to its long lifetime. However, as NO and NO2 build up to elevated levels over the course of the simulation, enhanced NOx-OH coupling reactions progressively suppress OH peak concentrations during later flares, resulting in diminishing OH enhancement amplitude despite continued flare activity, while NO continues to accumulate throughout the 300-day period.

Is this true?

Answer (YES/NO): NO